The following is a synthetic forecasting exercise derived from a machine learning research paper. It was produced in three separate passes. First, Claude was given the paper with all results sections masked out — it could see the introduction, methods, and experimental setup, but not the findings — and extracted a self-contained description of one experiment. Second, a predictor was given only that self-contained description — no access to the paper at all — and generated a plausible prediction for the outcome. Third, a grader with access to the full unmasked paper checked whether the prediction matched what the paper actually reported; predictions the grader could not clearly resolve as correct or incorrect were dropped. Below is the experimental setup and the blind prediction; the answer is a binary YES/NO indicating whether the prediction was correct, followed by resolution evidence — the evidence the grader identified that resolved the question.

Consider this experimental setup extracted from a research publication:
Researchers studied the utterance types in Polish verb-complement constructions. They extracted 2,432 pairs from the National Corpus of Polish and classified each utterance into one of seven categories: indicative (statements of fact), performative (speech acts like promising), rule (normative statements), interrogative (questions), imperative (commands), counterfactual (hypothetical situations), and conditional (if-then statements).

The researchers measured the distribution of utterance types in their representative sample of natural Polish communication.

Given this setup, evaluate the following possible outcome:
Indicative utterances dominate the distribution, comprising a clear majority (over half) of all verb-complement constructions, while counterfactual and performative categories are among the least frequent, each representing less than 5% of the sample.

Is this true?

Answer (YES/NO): YES